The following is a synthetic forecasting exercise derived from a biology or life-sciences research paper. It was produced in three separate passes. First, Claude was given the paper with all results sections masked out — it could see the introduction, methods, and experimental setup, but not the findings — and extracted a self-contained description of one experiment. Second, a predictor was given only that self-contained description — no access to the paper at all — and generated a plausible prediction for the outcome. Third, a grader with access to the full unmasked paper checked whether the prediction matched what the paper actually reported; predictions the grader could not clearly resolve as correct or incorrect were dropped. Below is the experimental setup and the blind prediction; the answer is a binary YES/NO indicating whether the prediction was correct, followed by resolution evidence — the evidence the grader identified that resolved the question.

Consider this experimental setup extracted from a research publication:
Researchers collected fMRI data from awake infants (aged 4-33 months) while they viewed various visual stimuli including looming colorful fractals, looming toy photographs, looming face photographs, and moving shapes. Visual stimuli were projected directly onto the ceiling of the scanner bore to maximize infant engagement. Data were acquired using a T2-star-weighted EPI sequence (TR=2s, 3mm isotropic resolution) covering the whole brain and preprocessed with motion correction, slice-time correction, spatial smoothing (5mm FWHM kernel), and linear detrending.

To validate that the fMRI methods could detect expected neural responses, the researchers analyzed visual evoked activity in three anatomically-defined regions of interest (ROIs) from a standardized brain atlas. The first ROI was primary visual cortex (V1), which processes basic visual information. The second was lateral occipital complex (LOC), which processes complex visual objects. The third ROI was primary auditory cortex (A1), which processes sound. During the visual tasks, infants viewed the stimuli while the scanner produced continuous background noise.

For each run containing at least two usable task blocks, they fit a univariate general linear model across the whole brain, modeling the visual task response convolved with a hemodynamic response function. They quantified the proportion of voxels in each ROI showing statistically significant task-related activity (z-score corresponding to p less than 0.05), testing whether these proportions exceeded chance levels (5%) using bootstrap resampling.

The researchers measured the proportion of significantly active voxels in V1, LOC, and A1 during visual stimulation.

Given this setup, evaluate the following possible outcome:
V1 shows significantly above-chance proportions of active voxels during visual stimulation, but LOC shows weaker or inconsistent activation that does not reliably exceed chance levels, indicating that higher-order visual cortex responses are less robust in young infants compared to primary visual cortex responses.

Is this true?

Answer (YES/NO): NO